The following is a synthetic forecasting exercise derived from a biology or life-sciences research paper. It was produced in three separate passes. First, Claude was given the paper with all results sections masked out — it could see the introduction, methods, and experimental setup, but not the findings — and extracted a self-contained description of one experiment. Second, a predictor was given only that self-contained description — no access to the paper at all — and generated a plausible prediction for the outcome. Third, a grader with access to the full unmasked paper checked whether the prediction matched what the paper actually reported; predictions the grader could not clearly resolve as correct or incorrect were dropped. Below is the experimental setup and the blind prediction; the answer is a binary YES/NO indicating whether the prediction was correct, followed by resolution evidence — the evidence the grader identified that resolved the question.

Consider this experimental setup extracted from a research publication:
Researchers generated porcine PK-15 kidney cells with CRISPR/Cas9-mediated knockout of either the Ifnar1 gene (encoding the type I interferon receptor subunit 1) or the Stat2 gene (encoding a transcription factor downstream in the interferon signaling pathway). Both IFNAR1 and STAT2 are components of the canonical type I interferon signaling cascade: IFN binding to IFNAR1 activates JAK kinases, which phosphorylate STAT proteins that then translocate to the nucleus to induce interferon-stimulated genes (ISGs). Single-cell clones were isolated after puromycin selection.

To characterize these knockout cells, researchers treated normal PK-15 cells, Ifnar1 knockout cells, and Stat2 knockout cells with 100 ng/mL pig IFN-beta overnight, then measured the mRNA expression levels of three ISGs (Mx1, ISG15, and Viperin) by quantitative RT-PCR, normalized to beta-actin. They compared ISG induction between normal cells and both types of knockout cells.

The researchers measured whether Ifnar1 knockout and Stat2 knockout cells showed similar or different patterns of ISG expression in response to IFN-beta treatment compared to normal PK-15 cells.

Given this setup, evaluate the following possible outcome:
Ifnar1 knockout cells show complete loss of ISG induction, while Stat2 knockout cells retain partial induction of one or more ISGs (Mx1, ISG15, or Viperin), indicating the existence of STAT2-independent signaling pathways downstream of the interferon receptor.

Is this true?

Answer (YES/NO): NO